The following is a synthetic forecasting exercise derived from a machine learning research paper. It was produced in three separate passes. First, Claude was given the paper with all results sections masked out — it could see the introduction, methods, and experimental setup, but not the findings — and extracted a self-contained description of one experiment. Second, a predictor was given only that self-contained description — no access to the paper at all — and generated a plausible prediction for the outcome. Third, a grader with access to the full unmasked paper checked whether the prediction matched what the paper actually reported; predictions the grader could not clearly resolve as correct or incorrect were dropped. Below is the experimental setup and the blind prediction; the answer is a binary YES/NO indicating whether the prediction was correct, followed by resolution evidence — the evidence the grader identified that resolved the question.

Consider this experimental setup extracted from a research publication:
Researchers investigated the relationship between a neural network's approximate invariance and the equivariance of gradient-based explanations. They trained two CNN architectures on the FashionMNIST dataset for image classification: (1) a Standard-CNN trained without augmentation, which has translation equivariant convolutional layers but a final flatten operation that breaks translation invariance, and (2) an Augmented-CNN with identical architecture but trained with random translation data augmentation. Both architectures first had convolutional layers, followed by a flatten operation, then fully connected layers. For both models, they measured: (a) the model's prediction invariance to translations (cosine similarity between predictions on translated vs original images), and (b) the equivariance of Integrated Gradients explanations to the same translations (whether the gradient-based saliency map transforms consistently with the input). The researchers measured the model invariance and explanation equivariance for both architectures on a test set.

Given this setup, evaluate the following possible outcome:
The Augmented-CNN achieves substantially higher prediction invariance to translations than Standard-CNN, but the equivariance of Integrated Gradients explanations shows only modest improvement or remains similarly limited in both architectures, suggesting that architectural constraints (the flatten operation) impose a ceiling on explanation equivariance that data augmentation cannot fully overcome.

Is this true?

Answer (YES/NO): YES